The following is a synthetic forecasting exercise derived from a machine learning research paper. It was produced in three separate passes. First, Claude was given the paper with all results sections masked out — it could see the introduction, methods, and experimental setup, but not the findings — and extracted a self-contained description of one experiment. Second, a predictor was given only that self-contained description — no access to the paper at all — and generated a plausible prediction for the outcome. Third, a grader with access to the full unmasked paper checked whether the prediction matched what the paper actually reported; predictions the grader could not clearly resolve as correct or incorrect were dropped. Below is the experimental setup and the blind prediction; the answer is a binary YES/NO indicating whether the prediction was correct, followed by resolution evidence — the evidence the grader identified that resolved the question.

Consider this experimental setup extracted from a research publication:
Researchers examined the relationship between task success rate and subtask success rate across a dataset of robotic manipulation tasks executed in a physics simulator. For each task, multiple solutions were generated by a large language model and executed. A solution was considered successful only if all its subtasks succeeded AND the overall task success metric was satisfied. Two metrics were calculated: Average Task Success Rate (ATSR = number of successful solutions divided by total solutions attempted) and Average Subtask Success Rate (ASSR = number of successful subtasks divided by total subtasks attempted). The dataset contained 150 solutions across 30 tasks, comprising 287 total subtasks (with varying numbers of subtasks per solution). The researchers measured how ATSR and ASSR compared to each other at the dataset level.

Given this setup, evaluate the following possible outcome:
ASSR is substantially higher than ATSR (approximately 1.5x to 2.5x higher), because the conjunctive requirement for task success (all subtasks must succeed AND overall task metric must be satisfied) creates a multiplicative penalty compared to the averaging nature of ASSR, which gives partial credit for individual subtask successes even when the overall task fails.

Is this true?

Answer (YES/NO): NO